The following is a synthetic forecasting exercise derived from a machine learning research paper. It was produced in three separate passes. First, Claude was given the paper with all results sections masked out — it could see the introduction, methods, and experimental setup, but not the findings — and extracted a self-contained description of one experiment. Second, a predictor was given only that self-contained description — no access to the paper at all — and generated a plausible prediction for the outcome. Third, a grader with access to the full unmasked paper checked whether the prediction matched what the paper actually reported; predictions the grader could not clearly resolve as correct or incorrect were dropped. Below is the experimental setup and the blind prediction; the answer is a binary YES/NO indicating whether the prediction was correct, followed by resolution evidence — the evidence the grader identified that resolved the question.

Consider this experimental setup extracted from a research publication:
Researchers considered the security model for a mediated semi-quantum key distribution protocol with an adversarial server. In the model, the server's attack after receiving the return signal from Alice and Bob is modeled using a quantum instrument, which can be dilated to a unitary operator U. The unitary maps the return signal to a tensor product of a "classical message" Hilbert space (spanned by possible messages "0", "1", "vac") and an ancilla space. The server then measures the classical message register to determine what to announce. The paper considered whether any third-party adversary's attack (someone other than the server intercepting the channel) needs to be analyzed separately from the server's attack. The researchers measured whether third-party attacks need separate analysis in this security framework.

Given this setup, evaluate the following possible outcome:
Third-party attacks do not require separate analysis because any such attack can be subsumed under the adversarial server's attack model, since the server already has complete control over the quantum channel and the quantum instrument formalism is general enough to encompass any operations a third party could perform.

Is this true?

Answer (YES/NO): YES